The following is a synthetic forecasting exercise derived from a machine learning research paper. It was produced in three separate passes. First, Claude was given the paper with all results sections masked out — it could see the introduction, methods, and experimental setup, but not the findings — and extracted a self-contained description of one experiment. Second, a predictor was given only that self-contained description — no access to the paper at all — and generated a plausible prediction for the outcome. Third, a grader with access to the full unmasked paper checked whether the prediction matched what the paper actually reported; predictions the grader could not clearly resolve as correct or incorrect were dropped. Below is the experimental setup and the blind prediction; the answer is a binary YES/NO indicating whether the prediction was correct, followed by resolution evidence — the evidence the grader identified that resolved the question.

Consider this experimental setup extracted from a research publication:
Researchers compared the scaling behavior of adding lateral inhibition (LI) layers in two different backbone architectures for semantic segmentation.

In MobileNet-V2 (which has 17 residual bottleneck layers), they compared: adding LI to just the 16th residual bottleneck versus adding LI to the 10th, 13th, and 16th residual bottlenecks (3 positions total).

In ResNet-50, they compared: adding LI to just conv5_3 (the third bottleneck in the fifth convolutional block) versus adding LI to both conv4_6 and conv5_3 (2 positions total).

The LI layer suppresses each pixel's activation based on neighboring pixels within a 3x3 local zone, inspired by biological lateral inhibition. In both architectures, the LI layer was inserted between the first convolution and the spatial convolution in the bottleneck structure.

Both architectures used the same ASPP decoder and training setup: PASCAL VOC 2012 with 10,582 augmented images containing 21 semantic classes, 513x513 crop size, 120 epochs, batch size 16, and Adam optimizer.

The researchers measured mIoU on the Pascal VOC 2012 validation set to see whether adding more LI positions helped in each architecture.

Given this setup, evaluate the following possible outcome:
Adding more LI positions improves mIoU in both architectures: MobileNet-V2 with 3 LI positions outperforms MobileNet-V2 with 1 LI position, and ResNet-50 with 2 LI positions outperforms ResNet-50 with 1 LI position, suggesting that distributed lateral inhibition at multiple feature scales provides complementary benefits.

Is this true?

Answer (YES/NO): NO